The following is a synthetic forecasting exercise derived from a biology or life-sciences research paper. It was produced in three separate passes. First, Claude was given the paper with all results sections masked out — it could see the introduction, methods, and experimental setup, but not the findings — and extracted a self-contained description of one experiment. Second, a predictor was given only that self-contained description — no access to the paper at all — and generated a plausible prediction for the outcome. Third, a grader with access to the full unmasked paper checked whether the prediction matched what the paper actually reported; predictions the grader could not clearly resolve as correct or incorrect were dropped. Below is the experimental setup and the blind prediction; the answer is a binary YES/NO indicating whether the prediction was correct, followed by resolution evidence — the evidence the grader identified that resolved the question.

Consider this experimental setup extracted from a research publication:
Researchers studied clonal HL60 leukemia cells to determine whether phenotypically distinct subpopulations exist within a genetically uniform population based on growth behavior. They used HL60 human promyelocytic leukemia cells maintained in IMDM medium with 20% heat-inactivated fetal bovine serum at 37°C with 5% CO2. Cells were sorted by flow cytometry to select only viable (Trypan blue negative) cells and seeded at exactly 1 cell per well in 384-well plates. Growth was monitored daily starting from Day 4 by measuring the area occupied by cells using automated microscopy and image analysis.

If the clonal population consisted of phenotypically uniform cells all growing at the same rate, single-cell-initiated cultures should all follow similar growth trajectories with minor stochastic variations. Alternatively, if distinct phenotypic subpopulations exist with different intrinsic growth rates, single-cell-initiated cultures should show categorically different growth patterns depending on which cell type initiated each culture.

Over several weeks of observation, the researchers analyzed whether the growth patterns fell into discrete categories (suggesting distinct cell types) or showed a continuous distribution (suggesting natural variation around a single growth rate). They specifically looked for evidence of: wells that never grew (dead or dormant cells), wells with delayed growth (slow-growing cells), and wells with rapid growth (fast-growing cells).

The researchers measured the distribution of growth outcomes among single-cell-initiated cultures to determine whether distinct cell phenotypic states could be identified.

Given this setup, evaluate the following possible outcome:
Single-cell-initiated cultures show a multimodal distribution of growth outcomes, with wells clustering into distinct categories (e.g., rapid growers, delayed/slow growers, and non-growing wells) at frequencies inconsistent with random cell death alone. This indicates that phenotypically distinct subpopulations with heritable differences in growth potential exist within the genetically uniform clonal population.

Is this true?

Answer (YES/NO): YES